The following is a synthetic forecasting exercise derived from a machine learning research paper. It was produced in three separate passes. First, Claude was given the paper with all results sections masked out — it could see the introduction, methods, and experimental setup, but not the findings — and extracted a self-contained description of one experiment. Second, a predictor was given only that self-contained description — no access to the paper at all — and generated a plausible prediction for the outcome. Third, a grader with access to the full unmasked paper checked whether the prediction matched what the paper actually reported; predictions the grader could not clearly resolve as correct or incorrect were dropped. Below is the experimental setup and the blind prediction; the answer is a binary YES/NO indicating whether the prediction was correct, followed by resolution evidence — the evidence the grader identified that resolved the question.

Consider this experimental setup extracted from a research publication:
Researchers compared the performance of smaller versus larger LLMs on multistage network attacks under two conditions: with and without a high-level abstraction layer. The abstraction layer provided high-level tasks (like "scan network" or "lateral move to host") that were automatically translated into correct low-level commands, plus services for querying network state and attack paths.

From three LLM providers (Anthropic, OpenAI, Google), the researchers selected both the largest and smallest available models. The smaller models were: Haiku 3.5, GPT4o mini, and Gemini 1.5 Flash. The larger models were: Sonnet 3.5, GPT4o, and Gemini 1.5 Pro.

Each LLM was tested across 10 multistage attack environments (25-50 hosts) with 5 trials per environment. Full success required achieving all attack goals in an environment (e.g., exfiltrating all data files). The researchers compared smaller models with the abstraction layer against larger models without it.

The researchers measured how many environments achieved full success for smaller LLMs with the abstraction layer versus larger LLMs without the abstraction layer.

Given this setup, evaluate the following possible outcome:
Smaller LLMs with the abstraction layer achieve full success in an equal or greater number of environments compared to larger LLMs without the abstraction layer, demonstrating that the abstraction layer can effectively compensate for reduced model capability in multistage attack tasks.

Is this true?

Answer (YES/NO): YES